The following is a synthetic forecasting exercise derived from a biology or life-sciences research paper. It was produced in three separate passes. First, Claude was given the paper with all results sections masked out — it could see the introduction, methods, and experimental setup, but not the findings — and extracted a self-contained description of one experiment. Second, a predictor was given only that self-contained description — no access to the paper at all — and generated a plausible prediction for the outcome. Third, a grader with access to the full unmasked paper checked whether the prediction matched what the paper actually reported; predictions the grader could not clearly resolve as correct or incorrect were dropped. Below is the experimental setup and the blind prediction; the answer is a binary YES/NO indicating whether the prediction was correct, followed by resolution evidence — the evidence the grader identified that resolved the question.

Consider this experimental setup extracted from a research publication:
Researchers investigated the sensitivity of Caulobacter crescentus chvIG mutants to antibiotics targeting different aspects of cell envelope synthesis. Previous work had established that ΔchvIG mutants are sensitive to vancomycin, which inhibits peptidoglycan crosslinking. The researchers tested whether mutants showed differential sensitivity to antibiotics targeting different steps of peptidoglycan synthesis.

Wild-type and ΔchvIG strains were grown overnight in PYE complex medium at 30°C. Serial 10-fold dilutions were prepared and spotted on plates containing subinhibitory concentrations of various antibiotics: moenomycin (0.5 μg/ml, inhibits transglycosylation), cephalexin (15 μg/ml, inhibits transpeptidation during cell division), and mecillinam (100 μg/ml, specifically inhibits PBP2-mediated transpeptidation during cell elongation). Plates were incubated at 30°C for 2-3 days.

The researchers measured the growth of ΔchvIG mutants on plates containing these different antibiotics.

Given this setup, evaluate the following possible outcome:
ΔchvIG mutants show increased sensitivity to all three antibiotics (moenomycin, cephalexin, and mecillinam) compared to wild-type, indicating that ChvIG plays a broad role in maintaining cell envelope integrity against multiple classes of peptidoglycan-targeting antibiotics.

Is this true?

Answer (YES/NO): NO